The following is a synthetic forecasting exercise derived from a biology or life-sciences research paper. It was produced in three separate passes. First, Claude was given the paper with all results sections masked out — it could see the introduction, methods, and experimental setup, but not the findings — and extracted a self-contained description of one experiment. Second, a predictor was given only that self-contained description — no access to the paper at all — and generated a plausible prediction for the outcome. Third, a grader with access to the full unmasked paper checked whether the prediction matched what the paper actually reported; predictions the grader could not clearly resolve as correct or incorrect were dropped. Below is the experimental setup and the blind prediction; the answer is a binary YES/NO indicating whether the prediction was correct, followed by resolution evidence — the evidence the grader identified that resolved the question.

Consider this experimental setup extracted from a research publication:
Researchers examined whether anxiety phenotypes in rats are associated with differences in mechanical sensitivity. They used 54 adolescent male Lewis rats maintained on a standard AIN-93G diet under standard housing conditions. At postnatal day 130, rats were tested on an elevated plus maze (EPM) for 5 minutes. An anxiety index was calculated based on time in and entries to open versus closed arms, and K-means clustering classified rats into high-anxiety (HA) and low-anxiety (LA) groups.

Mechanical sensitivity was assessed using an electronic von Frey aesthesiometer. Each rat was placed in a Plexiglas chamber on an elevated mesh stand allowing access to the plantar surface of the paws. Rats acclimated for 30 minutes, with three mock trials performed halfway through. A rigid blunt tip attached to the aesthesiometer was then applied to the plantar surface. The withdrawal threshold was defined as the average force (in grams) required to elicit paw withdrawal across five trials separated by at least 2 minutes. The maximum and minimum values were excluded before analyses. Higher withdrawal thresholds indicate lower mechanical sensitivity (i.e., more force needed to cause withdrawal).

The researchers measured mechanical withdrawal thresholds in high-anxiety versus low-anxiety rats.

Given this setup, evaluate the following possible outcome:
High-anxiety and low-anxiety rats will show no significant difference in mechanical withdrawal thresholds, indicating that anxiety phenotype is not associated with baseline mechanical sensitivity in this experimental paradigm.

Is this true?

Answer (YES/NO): YES